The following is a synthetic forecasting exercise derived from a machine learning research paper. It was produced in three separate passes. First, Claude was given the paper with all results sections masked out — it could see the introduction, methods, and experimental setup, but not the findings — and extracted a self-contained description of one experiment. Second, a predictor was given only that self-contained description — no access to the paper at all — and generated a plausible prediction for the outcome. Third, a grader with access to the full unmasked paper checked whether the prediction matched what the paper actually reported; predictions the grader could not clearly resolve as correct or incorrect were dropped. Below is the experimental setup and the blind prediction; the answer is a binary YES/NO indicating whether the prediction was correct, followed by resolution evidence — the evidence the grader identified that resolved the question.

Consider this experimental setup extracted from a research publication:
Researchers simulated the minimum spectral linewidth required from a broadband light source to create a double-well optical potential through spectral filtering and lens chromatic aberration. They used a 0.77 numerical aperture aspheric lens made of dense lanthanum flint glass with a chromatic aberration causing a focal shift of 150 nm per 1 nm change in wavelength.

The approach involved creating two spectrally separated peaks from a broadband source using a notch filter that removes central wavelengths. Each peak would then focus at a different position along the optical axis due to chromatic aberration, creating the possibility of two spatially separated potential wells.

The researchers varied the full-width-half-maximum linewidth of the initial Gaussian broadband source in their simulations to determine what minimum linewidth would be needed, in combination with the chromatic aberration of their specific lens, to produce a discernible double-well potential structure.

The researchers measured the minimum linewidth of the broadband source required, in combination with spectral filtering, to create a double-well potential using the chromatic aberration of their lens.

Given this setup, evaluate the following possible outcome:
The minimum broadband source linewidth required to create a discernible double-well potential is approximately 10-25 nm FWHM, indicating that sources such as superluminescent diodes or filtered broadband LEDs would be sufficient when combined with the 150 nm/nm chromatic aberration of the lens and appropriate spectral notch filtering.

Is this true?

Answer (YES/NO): NO